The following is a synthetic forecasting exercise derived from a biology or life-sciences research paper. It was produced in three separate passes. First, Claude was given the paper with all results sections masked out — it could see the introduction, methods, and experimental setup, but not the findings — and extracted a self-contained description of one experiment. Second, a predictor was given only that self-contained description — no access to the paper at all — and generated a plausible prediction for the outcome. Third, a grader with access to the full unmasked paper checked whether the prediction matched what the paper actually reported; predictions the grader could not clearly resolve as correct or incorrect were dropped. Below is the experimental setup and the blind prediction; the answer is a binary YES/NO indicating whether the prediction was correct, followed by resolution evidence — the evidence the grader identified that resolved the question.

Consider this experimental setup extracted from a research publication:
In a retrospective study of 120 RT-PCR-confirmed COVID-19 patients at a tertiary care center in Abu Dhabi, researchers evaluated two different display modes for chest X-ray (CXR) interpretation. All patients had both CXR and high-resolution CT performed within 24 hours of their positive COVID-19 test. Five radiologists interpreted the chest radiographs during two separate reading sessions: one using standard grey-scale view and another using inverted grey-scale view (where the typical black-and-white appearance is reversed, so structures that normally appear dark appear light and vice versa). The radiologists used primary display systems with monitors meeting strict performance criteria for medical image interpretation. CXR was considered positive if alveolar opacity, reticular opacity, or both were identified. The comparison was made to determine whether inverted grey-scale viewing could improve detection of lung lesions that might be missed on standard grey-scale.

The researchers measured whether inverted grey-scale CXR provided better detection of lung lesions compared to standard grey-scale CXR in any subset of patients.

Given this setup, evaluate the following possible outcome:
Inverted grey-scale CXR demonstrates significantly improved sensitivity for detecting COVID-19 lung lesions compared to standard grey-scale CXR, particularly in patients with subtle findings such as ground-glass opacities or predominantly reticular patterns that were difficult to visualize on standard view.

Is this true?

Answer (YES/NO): NO